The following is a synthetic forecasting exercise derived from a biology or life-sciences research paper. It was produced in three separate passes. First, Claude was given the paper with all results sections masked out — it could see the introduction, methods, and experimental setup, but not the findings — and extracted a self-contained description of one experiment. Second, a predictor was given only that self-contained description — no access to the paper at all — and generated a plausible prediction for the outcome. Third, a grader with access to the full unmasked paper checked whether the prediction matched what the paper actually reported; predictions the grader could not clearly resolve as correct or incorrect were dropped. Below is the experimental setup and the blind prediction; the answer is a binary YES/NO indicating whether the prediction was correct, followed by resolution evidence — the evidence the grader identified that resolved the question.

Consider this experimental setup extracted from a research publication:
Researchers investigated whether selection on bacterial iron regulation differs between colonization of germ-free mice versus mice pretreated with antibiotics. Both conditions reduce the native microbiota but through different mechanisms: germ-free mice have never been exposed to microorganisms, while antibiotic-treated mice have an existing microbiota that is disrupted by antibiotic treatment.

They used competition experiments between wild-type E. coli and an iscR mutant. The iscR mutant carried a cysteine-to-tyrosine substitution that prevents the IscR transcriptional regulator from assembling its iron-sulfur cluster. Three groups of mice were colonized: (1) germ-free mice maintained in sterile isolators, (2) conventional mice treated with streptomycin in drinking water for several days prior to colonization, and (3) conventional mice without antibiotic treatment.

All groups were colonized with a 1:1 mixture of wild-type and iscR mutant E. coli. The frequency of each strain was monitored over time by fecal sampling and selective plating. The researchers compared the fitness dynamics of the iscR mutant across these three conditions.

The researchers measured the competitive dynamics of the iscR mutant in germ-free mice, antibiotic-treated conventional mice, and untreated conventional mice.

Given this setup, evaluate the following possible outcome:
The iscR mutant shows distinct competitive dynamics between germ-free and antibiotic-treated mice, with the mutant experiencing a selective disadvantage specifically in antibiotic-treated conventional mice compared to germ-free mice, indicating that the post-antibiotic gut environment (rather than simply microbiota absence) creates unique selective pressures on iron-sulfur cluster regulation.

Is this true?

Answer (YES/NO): NO